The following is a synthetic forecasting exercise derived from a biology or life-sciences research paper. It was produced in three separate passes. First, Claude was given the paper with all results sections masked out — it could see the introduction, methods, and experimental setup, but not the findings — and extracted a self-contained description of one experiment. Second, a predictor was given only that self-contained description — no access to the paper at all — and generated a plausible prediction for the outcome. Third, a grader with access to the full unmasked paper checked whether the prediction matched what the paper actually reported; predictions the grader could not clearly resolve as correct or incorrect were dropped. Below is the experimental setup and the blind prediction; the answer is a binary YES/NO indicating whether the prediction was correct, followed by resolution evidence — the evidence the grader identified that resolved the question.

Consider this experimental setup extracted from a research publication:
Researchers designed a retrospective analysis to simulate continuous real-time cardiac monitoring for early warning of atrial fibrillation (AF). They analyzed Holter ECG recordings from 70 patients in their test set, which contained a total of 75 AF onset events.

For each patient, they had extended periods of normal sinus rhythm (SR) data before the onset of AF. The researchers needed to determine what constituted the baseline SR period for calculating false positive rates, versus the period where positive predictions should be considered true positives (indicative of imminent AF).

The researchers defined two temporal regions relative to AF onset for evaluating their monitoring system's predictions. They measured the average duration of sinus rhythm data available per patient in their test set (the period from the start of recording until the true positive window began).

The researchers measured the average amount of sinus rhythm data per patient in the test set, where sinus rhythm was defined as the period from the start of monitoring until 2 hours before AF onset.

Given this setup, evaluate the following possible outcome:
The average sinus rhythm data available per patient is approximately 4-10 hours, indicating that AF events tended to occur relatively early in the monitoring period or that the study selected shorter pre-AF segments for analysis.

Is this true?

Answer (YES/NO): NO